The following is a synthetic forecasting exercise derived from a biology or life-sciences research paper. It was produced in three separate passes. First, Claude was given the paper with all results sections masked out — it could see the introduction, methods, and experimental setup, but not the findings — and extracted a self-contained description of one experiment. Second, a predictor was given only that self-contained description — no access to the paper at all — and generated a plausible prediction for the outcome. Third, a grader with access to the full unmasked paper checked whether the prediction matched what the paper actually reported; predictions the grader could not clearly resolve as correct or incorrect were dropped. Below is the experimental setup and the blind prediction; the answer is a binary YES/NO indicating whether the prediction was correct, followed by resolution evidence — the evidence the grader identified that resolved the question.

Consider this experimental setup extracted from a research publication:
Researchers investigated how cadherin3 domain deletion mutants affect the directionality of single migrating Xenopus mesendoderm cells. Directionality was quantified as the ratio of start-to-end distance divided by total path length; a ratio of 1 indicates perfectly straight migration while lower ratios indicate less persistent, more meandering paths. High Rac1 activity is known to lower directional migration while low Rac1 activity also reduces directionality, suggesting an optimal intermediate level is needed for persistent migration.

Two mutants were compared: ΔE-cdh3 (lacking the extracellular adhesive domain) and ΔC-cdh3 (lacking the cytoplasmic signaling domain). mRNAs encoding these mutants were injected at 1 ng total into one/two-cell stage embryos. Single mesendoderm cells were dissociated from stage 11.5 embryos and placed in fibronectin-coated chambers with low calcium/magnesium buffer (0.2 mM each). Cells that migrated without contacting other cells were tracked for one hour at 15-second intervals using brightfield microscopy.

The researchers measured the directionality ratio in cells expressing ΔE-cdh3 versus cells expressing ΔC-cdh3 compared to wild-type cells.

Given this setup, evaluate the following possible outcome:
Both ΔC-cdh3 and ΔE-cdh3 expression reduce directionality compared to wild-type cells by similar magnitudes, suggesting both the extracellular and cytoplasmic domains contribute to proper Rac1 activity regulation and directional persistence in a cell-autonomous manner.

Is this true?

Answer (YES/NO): NO